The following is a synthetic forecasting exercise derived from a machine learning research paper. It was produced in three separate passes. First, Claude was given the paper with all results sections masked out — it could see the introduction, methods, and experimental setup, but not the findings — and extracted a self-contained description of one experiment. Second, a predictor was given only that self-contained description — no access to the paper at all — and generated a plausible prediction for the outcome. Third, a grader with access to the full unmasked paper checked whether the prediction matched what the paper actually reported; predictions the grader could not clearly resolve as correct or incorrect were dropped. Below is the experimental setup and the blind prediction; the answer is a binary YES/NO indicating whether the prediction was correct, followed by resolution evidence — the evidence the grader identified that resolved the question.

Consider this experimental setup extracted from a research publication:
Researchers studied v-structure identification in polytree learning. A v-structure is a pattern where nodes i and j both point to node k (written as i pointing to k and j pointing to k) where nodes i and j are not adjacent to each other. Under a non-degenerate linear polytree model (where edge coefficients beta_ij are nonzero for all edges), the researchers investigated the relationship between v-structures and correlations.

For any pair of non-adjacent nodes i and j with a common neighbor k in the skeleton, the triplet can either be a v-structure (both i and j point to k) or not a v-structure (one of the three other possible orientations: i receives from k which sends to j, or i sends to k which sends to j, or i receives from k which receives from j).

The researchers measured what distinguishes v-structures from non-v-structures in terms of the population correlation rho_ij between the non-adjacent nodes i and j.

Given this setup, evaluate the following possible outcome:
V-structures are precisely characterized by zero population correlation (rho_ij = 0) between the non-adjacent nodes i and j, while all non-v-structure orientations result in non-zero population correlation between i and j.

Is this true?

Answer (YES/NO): YES